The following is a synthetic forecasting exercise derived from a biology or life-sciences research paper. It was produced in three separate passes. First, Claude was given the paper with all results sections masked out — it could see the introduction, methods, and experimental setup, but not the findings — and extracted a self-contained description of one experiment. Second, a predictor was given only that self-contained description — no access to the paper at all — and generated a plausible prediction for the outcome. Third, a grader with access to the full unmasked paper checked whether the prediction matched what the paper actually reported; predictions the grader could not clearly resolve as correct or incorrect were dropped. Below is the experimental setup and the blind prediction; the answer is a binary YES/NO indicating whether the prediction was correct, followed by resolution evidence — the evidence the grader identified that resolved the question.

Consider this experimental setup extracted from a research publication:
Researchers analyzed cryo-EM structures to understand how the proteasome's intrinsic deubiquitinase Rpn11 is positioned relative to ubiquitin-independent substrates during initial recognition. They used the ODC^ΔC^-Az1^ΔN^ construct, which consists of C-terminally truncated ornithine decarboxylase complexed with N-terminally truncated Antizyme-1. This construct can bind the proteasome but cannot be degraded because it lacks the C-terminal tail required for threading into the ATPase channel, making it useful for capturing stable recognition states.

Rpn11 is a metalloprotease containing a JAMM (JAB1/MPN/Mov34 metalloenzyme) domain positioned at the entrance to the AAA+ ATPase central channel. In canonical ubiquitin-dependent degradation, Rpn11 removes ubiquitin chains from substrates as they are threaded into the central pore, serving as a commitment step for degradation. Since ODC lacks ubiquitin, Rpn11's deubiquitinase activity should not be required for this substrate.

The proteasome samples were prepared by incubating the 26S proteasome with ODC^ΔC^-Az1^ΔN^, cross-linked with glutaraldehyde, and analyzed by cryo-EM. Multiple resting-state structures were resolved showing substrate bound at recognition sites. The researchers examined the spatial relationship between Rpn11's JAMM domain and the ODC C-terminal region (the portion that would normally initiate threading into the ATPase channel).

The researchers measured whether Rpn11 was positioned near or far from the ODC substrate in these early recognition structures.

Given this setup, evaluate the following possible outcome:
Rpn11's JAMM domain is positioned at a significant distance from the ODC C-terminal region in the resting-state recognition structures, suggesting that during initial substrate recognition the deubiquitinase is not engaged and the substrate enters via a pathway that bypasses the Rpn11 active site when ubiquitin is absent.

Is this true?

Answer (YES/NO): NO